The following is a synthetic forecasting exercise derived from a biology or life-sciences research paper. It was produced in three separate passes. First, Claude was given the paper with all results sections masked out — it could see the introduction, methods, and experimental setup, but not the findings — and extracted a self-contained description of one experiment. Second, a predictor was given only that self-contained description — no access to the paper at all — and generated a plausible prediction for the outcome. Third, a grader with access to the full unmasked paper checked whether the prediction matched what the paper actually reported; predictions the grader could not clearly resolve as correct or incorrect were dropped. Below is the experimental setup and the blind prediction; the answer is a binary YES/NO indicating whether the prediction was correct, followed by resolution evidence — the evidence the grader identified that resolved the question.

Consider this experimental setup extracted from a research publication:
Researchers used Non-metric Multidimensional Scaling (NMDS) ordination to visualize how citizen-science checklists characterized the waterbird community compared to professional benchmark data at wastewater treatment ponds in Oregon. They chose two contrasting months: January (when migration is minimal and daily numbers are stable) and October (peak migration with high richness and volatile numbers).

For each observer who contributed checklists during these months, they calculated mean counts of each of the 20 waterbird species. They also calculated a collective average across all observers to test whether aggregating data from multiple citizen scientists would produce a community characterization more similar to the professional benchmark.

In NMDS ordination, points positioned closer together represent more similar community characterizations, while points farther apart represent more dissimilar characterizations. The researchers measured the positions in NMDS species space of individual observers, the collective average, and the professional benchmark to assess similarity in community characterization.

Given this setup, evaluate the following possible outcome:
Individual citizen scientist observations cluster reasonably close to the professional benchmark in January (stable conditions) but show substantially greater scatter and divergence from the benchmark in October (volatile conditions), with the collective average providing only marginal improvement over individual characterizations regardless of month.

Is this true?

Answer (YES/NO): NO